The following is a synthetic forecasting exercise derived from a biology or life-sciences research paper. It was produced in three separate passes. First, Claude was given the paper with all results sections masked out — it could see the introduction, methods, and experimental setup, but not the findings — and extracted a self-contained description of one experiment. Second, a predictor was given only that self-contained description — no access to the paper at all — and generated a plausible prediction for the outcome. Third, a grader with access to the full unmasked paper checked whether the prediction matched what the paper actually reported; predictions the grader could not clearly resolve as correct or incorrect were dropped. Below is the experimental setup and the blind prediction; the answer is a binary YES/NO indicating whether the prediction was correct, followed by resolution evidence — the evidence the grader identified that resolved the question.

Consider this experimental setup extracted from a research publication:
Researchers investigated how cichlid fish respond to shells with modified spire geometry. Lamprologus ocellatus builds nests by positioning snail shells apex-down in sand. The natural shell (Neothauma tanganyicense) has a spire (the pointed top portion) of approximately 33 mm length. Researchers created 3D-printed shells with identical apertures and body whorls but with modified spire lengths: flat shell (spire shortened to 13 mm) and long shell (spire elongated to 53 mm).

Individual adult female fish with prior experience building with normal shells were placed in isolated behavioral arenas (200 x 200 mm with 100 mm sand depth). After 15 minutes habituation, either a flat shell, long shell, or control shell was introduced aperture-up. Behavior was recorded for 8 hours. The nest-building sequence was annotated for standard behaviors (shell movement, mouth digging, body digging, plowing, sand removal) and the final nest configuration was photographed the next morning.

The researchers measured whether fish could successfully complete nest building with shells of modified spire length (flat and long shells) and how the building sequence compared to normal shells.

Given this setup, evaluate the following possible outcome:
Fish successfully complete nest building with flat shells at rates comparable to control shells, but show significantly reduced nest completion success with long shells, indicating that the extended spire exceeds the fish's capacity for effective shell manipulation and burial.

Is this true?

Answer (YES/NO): NO